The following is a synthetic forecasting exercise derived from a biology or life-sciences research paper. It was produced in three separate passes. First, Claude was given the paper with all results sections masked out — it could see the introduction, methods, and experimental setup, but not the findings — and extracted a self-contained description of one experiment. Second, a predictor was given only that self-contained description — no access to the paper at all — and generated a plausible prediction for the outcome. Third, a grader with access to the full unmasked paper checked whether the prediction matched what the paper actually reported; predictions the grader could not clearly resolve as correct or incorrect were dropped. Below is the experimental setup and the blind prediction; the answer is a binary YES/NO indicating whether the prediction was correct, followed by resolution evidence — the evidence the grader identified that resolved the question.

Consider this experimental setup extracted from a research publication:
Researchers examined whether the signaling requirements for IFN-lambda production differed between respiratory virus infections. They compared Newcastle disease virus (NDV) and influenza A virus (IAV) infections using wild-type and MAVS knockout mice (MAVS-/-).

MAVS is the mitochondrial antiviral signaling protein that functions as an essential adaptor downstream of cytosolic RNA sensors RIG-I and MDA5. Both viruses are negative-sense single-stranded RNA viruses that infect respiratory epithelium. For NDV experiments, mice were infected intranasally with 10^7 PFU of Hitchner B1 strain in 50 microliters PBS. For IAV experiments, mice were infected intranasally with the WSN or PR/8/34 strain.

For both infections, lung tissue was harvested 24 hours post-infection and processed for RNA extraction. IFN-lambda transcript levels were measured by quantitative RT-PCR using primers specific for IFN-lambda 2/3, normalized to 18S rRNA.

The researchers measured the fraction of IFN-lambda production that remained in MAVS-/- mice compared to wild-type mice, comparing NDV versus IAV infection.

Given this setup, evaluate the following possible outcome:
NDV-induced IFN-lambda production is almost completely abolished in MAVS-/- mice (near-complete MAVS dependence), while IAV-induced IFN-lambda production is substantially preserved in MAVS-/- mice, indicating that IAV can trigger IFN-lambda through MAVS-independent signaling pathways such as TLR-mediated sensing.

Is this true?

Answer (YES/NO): YES